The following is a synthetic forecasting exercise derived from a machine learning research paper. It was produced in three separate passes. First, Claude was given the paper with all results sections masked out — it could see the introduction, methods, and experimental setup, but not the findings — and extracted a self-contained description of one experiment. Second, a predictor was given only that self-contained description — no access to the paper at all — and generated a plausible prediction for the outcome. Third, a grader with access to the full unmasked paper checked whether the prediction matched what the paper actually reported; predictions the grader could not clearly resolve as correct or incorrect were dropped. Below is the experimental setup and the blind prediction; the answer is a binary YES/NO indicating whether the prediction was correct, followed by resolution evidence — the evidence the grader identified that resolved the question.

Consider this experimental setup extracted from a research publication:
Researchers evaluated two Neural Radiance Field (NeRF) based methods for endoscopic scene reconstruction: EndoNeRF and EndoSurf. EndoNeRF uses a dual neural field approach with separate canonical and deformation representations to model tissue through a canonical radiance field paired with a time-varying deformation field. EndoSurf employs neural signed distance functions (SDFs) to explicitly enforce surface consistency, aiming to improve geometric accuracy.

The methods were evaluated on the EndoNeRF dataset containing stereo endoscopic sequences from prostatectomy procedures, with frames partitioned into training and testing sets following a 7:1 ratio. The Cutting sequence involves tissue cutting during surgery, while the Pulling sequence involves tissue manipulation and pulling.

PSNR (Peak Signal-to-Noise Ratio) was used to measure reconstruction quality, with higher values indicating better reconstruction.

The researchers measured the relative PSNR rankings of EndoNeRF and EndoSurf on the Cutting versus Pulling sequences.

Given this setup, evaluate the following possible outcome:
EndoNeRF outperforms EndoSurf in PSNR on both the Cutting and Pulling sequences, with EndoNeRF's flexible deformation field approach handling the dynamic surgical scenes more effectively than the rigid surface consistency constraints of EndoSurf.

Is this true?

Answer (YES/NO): YES